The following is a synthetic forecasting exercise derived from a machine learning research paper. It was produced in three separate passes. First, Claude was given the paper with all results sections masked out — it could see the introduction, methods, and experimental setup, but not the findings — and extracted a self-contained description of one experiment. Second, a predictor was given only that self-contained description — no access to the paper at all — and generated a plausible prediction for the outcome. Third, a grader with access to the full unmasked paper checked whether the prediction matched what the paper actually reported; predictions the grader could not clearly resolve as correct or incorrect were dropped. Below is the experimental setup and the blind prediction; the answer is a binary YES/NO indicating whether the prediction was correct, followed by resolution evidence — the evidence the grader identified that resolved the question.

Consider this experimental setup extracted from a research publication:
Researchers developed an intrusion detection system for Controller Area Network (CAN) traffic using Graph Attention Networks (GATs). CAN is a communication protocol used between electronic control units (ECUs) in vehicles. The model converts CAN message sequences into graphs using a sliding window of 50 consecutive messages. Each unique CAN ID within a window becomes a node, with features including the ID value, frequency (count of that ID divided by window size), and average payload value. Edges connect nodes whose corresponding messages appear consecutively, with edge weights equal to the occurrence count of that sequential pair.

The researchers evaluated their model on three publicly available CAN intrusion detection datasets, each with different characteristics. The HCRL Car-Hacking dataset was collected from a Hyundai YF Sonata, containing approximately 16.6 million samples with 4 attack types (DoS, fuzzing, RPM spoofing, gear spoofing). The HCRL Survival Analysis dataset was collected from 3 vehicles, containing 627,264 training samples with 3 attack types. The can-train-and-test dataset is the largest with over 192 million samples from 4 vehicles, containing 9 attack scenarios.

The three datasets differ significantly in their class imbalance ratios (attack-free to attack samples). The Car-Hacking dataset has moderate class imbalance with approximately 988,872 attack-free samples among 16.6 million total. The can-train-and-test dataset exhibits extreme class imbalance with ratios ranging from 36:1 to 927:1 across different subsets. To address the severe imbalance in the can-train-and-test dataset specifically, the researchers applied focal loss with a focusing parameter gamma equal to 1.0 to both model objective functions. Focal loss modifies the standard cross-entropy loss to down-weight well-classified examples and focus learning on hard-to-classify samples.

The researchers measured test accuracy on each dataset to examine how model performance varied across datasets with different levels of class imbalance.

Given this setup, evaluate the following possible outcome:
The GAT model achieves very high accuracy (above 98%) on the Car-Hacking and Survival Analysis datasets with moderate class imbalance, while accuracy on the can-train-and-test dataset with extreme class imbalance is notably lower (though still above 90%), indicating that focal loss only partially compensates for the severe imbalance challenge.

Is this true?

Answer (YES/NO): NO